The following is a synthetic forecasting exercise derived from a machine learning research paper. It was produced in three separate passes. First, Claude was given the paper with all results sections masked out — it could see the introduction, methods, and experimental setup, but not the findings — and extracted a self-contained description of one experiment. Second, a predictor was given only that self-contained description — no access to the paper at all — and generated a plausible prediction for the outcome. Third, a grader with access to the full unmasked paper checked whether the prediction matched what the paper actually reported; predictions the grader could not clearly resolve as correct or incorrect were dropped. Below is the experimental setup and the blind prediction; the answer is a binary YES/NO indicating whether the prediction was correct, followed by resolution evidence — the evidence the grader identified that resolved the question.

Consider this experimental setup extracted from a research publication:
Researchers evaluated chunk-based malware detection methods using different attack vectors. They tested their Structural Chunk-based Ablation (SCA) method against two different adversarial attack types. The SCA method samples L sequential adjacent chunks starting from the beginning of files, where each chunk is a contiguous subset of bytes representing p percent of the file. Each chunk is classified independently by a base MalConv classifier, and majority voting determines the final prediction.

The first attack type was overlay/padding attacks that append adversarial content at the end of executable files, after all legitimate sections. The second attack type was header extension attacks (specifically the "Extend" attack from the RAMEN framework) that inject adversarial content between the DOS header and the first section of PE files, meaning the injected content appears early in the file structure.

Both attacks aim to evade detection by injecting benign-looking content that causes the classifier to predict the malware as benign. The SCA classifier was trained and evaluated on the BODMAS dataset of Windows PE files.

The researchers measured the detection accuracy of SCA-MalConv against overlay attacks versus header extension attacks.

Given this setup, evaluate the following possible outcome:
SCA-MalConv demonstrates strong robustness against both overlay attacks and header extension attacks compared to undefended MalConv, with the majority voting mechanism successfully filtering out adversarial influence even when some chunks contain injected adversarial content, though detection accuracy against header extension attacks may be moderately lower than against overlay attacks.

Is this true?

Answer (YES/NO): YES